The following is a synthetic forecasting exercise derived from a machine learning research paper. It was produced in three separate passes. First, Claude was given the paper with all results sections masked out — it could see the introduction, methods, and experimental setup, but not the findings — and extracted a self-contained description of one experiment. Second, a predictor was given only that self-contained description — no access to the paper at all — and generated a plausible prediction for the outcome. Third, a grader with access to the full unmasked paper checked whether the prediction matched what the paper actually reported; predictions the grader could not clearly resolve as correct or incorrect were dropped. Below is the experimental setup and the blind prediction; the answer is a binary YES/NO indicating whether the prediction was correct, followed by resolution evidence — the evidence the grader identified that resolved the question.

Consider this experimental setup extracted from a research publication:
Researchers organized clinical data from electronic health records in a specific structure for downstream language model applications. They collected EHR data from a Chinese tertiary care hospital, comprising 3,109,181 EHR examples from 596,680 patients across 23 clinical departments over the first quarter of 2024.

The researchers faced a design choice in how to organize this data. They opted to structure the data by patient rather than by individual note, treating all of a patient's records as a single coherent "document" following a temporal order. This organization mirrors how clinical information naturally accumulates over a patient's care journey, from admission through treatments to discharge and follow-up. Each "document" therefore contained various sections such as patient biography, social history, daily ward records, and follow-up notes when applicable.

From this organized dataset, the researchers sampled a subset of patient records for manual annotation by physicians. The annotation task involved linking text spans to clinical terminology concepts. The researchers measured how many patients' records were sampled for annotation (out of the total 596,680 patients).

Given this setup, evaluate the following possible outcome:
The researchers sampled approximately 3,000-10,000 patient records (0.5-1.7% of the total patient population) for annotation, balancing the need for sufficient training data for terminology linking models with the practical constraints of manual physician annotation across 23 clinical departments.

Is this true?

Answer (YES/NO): NO